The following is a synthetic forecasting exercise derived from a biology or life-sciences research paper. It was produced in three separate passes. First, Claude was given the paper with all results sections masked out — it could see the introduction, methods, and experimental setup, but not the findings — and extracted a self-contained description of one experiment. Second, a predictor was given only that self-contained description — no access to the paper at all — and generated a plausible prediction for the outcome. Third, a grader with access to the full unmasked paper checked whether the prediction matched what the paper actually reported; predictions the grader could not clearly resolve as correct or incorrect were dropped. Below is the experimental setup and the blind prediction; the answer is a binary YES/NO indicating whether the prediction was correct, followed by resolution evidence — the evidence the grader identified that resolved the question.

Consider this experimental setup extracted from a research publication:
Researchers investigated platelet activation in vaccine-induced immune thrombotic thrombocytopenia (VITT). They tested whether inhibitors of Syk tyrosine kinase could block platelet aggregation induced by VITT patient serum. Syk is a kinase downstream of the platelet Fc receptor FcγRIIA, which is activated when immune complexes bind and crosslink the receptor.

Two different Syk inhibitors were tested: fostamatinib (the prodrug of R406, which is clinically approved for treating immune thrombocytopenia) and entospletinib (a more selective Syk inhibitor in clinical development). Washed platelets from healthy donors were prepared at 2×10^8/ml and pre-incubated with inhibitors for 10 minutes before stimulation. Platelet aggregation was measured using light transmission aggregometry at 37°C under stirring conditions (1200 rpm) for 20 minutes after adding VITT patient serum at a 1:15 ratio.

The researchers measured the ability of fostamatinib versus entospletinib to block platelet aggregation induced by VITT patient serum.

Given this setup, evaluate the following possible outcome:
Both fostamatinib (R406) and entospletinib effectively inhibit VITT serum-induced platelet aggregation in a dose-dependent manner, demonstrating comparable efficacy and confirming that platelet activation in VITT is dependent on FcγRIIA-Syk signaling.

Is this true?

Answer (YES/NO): NO